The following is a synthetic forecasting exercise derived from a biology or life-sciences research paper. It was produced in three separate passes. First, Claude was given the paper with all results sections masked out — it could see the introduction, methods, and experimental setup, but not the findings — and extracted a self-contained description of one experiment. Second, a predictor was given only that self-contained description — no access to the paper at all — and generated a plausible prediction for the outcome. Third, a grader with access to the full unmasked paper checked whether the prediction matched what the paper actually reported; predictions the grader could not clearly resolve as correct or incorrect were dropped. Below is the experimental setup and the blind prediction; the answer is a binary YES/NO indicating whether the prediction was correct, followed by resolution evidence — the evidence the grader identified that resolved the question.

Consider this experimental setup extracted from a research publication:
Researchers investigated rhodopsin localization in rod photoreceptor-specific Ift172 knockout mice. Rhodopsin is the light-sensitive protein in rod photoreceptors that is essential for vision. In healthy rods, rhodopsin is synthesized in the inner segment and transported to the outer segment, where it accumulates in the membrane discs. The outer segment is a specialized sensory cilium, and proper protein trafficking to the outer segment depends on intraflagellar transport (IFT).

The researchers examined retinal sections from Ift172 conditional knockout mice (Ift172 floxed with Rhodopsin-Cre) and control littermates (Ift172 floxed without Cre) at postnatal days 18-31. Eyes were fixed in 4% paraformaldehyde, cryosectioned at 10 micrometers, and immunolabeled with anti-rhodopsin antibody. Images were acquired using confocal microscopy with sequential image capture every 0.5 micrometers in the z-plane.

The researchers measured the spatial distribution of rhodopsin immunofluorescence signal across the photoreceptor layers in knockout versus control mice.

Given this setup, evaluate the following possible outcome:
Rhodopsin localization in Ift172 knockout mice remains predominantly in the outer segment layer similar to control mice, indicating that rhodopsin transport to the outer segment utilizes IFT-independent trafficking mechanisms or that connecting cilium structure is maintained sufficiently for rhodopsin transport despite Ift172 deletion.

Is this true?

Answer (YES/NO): NO